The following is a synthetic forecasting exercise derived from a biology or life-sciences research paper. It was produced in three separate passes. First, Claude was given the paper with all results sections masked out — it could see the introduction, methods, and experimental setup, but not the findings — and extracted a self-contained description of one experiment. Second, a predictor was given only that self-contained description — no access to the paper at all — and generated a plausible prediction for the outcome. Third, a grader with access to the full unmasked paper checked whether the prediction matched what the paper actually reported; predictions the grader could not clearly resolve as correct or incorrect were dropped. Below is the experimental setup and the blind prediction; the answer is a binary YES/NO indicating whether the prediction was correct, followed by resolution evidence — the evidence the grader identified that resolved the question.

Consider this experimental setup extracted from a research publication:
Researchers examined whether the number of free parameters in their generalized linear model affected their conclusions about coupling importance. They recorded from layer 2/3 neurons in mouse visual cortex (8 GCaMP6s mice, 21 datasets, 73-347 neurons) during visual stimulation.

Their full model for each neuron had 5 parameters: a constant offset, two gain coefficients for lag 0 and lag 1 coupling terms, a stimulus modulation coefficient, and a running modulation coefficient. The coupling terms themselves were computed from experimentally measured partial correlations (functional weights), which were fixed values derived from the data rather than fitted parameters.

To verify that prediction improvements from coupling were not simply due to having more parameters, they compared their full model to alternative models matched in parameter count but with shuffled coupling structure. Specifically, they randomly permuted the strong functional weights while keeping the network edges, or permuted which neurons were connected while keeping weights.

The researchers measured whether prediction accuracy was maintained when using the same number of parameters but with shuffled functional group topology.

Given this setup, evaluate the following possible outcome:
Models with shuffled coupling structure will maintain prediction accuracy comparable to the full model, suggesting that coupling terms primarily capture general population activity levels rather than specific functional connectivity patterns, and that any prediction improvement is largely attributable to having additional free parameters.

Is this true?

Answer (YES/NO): NO